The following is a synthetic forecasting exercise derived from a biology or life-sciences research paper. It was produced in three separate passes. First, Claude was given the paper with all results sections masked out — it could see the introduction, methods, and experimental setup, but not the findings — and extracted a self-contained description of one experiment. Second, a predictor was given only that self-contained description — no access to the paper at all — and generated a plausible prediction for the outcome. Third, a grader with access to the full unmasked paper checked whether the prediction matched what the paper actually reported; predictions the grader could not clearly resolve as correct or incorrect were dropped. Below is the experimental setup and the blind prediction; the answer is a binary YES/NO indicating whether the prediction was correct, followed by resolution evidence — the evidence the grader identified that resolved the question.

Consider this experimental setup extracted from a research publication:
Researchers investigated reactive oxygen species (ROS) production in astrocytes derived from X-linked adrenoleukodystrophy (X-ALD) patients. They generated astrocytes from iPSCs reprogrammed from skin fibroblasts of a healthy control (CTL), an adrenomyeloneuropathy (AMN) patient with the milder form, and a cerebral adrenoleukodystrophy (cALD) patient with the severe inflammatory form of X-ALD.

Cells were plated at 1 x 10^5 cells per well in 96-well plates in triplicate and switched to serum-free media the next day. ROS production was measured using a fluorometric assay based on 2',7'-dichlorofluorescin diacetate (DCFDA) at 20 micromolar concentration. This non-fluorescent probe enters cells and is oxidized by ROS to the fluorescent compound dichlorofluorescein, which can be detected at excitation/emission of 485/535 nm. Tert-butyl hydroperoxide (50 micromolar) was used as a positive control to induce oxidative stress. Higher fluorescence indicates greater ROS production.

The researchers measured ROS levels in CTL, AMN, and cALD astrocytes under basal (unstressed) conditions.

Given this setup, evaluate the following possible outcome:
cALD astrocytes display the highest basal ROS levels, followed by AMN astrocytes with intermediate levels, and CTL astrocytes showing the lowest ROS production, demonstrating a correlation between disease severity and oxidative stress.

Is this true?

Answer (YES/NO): NO